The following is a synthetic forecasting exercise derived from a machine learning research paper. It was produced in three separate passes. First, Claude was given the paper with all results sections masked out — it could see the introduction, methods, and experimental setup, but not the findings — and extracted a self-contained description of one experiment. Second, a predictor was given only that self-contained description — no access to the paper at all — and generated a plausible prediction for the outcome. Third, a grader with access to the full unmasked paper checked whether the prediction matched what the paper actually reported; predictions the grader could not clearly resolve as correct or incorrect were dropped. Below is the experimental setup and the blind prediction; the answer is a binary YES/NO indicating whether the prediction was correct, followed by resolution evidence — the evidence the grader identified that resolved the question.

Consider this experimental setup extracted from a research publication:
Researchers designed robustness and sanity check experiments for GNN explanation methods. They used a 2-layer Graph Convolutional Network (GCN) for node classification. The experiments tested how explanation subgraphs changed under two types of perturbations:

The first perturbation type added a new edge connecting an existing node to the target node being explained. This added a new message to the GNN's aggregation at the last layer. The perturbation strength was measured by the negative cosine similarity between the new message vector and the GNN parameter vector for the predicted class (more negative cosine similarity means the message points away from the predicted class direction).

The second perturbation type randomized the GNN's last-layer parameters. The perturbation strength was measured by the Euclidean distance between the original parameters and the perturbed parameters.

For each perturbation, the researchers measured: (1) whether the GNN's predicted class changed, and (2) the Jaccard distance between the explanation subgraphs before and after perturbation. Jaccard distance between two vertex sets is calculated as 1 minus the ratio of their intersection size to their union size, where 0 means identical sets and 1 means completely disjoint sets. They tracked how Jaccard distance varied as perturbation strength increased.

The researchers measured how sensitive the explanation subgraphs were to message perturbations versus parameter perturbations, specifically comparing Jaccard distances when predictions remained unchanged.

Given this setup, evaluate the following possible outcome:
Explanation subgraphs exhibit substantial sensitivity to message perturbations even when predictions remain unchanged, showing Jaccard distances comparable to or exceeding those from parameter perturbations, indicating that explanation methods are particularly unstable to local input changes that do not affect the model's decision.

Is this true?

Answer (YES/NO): YES